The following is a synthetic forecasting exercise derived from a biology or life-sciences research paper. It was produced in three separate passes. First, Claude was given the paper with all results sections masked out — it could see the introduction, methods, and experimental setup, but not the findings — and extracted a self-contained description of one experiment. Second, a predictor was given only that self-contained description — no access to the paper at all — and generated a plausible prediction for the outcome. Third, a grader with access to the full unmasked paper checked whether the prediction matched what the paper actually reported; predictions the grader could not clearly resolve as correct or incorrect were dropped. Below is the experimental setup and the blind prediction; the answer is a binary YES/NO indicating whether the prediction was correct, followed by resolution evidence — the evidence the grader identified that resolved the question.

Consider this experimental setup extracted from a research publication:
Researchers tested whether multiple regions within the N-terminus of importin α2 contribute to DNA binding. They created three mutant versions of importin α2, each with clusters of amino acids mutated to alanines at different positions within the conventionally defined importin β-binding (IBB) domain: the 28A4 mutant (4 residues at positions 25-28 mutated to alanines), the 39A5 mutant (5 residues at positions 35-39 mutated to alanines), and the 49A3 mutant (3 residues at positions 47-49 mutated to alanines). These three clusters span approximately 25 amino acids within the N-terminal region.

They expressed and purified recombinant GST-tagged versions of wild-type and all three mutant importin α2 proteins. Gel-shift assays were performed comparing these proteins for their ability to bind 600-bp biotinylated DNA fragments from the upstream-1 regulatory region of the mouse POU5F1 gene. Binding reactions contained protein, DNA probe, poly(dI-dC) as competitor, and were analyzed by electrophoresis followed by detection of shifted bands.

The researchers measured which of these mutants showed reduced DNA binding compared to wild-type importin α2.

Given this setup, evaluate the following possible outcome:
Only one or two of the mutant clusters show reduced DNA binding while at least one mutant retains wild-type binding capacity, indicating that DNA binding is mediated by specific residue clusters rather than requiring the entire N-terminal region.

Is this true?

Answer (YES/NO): NO